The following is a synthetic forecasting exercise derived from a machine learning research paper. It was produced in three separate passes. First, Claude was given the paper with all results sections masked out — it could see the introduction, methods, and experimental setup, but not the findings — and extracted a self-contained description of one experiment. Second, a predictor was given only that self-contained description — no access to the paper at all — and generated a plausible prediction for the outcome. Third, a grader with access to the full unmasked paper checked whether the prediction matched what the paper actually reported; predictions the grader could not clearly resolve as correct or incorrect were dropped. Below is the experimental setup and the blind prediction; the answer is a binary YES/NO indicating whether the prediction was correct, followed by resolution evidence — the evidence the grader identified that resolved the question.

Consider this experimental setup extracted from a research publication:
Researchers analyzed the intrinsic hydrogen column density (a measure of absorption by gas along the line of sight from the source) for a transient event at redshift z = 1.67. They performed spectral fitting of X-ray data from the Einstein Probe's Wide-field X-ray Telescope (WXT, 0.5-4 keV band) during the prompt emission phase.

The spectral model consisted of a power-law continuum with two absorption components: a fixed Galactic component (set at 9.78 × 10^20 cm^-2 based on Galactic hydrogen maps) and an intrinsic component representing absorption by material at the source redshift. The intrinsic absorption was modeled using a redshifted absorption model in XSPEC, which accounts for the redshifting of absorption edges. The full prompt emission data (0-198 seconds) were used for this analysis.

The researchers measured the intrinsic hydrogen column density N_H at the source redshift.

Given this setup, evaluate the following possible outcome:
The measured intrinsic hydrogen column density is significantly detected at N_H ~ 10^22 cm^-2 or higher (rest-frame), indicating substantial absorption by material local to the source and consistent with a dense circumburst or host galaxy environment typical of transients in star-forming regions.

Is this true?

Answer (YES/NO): YES